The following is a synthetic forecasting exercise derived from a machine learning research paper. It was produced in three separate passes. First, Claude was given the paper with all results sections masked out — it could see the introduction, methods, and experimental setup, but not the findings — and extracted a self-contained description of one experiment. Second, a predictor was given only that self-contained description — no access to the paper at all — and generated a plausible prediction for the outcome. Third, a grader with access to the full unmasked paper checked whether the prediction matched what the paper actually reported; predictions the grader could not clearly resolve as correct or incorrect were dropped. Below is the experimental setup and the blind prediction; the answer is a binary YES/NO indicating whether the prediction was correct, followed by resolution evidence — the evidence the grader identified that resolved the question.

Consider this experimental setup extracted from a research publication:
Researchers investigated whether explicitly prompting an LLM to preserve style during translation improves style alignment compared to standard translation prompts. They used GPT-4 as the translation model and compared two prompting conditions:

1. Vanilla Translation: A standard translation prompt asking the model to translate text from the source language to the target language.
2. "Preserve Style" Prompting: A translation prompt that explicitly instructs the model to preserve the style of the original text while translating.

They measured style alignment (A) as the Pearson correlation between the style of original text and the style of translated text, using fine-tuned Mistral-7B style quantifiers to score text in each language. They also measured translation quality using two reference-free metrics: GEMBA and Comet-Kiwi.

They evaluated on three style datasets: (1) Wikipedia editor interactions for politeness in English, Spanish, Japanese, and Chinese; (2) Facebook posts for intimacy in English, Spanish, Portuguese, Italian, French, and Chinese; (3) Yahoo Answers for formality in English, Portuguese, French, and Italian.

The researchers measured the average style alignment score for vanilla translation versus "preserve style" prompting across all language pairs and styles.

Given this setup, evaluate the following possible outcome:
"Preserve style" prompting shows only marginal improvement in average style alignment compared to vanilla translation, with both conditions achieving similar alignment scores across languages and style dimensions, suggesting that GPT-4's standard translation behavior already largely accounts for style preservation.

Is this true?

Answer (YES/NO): NO